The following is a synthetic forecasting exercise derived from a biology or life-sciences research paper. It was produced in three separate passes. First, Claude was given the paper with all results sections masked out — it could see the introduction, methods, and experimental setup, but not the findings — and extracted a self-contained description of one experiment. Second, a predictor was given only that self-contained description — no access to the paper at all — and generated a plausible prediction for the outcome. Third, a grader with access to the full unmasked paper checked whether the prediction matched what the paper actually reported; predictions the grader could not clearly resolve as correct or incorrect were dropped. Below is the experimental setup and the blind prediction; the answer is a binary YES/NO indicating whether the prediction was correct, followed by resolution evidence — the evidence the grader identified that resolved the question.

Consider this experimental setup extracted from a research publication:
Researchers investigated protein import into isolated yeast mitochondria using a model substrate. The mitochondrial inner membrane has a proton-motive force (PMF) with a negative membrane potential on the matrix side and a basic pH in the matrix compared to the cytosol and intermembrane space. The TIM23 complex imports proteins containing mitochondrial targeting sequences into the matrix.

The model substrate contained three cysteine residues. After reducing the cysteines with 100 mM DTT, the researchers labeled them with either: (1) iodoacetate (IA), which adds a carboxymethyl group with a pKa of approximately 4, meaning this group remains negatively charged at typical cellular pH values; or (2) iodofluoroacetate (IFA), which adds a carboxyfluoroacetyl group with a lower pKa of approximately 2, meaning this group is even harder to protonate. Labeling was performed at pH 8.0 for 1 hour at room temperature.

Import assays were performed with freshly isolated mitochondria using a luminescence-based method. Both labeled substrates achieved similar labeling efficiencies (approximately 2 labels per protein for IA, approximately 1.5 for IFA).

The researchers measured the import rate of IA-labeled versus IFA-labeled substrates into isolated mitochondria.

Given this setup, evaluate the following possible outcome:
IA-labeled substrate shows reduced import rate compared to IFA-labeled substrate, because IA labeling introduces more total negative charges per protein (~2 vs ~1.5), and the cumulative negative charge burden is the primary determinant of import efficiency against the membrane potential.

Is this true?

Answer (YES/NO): NO